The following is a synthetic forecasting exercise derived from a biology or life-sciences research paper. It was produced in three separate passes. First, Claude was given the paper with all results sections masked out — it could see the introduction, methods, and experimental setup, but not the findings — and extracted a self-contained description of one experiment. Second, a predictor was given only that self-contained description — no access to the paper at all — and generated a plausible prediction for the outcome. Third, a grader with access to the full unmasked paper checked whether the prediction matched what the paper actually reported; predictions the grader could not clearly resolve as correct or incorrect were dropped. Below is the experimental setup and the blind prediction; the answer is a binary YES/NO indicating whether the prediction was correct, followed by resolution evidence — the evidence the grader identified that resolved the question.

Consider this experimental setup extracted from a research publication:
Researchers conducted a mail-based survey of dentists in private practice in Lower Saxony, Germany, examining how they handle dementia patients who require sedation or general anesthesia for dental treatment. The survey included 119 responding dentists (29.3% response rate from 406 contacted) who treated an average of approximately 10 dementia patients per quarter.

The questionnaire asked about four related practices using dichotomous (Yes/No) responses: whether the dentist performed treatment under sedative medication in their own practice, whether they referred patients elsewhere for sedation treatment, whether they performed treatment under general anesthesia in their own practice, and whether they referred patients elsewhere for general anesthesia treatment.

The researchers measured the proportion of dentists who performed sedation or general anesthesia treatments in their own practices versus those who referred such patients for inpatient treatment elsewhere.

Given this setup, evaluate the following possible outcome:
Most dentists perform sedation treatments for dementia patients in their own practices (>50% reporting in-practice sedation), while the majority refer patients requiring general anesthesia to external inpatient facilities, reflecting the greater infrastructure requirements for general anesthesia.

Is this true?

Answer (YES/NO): NO